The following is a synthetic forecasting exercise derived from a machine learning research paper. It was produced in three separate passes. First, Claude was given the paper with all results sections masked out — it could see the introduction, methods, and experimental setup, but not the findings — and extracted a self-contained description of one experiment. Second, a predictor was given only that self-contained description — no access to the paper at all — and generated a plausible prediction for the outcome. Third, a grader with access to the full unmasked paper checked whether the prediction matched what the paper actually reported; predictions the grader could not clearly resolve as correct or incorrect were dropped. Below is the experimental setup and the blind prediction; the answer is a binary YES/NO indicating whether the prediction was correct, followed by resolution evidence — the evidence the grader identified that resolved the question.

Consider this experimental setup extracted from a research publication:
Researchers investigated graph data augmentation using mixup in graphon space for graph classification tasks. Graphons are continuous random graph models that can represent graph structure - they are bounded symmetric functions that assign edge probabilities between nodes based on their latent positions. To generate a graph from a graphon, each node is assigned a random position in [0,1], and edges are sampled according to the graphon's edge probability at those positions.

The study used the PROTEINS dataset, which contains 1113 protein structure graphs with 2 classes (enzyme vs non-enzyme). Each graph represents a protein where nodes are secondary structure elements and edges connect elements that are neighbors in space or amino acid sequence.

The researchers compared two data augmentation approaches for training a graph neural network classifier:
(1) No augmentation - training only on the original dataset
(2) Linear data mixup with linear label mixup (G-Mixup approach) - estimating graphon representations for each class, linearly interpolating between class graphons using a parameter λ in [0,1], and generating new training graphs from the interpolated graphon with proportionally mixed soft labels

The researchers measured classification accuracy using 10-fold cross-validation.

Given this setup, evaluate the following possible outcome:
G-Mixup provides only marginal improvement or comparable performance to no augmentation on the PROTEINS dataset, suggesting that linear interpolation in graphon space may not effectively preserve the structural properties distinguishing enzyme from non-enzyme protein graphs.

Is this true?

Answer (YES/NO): NO